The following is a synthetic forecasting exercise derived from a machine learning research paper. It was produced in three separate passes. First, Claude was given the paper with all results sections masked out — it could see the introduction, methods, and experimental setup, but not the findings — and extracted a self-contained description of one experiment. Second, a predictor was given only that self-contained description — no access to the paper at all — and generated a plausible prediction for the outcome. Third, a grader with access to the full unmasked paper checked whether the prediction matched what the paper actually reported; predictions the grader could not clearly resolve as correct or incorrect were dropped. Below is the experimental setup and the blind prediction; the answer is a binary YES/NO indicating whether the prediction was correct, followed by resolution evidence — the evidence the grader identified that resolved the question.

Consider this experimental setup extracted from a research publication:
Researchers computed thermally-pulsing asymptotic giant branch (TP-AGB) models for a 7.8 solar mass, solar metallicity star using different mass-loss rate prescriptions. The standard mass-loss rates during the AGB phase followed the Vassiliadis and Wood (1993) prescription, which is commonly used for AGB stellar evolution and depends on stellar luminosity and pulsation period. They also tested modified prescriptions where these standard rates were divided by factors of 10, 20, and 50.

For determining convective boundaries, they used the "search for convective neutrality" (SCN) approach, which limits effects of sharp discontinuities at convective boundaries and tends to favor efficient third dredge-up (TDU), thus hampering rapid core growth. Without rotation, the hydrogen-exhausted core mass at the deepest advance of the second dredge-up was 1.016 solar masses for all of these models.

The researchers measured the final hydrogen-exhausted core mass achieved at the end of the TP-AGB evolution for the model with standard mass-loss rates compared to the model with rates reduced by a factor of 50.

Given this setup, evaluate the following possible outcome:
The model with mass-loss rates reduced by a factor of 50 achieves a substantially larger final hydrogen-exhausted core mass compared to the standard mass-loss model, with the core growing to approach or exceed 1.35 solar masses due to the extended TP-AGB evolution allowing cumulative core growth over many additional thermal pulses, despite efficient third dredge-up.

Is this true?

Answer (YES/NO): NO